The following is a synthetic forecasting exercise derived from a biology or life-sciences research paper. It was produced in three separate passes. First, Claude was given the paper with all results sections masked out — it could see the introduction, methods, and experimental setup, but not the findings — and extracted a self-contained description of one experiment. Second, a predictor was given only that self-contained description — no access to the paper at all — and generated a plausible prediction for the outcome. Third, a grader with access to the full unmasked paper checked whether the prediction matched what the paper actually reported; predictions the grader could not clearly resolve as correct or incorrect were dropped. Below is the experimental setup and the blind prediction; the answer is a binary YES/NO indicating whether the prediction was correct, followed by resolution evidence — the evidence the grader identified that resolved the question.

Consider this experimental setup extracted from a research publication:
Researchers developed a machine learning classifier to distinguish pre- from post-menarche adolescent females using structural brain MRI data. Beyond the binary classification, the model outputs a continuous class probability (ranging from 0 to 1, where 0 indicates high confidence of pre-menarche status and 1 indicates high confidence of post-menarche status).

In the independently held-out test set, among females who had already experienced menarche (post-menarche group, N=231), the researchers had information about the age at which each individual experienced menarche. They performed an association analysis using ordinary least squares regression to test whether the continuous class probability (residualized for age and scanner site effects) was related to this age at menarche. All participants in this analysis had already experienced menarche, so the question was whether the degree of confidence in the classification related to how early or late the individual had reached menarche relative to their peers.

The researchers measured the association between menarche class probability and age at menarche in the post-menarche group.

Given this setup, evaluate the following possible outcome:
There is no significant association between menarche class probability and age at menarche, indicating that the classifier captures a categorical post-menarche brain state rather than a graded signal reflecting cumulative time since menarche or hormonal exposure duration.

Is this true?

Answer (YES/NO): NO